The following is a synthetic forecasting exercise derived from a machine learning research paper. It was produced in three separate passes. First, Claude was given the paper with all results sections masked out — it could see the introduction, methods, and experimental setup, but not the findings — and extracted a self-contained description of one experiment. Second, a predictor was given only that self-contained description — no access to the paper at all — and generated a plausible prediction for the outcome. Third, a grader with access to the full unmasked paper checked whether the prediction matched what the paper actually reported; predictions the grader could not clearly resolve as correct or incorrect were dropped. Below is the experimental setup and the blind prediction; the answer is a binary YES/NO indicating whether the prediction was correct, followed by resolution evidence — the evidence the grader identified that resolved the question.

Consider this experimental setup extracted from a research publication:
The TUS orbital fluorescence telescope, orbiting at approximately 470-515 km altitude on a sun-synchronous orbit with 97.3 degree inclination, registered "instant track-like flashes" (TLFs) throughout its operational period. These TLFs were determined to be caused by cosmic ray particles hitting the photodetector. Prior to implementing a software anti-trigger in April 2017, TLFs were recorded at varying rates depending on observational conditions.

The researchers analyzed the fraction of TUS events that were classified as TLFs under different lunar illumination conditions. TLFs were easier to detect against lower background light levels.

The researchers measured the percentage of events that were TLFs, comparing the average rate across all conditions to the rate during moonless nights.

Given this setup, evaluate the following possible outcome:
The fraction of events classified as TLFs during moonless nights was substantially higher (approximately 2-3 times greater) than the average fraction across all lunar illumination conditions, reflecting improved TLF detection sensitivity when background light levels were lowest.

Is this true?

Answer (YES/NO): YES